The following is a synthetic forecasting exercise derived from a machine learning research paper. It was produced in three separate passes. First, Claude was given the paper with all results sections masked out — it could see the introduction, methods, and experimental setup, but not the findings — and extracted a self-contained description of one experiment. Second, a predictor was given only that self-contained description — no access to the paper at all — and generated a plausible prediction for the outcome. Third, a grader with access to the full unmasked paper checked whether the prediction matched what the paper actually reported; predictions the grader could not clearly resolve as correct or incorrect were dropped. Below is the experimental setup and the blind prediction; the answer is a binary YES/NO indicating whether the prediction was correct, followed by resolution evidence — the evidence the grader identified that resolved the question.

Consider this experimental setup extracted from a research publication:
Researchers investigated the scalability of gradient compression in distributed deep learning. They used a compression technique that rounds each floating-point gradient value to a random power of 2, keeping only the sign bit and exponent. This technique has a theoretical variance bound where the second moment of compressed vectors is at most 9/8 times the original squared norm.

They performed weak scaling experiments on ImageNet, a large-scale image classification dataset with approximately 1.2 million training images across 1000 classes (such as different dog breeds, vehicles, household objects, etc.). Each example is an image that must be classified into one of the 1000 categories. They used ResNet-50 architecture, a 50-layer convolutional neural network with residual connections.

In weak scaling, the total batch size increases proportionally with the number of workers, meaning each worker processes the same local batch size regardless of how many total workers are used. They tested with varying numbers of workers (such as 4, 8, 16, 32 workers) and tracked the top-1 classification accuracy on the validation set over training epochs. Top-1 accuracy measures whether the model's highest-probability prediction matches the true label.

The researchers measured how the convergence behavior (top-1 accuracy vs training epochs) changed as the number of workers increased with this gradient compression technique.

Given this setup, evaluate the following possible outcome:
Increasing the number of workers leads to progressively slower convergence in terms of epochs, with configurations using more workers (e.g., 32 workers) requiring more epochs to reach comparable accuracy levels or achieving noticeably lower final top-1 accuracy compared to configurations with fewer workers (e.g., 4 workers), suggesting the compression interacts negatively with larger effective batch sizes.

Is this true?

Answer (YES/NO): NO